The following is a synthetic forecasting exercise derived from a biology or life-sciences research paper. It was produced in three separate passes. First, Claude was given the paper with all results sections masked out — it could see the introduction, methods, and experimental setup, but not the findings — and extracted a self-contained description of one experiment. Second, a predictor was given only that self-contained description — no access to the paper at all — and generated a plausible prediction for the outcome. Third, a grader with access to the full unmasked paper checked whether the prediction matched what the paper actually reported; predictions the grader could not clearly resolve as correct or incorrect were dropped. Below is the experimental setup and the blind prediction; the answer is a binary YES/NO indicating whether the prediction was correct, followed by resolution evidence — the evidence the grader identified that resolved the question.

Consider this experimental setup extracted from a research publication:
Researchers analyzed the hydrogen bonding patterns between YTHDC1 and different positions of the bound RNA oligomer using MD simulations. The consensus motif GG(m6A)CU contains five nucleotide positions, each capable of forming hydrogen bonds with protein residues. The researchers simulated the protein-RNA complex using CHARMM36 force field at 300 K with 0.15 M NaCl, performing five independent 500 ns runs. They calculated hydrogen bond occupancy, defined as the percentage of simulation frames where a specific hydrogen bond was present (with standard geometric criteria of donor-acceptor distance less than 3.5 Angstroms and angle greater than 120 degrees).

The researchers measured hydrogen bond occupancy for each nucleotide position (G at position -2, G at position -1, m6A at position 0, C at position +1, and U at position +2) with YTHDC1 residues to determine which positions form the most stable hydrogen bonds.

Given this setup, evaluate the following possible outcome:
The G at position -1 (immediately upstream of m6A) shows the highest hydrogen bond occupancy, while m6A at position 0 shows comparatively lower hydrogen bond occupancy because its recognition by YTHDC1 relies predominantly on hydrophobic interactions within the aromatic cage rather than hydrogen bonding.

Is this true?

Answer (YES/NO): NO